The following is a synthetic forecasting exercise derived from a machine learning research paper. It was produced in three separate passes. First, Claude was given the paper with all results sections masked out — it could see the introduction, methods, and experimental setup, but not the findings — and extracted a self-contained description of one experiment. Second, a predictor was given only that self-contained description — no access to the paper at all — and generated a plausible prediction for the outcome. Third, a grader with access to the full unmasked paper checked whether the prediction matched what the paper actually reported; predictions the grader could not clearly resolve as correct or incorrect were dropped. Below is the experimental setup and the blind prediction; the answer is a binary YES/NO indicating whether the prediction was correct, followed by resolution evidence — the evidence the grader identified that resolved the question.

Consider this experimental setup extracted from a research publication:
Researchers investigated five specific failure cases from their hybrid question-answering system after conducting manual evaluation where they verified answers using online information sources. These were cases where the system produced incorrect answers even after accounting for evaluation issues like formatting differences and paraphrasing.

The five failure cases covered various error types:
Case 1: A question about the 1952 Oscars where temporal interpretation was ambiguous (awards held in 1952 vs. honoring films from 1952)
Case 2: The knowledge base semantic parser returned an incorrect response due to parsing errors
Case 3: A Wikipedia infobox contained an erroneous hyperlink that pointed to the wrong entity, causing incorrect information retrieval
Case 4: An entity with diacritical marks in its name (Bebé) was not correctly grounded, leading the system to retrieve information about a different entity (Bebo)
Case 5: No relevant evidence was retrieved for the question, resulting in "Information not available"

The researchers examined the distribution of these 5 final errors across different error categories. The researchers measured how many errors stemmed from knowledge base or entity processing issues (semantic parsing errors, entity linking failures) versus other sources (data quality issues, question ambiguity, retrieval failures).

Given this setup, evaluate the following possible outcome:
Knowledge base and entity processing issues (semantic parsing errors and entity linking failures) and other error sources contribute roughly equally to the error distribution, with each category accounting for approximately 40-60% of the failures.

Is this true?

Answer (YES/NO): YES